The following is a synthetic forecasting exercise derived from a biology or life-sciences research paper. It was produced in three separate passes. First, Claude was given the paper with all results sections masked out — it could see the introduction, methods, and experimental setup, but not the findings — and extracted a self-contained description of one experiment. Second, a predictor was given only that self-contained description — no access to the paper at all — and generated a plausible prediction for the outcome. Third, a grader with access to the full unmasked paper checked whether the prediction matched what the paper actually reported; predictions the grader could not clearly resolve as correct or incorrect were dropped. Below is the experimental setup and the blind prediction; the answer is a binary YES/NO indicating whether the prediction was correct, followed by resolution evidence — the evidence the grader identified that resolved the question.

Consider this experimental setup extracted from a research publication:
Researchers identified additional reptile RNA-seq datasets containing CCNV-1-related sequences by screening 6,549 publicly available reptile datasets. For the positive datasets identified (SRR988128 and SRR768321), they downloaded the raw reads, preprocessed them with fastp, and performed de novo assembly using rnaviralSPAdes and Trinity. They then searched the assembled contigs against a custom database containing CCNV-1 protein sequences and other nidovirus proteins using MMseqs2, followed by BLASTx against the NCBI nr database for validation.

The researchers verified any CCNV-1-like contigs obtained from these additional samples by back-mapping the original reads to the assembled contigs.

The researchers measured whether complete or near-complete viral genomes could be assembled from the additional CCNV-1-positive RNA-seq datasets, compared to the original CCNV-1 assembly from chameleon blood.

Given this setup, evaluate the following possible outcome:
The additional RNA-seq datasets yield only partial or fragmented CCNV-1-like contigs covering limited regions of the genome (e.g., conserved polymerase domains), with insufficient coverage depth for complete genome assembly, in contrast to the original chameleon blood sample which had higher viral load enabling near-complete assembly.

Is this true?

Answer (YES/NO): NO